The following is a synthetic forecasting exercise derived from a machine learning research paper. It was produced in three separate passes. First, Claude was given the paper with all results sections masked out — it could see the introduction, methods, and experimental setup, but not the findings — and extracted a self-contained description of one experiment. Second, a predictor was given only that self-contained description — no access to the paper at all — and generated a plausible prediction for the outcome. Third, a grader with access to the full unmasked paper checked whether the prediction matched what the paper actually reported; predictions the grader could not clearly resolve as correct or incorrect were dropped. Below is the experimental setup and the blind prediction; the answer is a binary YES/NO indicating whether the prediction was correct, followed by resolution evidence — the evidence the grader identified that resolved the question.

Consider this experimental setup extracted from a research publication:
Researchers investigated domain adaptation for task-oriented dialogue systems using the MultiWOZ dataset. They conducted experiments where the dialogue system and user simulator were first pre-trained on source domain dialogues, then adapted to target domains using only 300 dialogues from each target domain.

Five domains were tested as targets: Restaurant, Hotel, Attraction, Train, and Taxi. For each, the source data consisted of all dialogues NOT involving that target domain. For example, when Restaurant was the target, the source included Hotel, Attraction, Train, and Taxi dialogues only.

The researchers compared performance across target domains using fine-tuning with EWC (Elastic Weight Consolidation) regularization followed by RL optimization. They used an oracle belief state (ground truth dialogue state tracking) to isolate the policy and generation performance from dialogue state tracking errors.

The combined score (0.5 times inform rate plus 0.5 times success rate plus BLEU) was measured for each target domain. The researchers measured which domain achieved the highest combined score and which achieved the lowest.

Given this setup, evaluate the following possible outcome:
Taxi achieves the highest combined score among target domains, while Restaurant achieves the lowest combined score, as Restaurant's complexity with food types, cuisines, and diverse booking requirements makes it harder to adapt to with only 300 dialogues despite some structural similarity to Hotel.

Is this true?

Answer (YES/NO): NO